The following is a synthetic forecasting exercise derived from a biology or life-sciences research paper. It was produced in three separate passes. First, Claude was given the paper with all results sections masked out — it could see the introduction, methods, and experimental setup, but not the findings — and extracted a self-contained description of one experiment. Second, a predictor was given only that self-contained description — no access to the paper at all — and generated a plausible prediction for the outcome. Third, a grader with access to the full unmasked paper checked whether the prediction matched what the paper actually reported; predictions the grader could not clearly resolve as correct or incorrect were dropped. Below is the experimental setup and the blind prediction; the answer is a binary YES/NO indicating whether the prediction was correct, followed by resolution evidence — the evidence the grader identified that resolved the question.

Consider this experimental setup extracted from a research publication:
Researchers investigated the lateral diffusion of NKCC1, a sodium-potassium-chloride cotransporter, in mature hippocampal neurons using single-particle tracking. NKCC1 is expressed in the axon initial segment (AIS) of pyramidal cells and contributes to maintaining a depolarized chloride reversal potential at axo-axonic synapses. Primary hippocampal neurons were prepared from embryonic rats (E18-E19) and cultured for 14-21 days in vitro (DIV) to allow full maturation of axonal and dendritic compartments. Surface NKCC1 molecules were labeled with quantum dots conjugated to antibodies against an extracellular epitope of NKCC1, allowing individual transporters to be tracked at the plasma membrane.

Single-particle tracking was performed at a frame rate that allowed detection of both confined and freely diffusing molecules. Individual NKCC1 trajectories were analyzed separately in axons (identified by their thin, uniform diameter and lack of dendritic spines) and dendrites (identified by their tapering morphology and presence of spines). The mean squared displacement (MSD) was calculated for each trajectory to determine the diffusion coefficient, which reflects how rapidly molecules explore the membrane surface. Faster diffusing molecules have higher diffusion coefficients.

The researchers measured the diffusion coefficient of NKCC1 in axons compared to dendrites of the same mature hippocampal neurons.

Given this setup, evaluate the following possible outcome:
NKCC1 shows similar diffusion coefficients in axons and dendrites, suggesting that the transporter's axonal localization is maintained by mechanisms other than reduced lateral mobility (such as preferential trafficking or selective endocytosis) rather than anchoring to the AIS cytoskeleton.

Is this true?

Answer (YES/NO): NO